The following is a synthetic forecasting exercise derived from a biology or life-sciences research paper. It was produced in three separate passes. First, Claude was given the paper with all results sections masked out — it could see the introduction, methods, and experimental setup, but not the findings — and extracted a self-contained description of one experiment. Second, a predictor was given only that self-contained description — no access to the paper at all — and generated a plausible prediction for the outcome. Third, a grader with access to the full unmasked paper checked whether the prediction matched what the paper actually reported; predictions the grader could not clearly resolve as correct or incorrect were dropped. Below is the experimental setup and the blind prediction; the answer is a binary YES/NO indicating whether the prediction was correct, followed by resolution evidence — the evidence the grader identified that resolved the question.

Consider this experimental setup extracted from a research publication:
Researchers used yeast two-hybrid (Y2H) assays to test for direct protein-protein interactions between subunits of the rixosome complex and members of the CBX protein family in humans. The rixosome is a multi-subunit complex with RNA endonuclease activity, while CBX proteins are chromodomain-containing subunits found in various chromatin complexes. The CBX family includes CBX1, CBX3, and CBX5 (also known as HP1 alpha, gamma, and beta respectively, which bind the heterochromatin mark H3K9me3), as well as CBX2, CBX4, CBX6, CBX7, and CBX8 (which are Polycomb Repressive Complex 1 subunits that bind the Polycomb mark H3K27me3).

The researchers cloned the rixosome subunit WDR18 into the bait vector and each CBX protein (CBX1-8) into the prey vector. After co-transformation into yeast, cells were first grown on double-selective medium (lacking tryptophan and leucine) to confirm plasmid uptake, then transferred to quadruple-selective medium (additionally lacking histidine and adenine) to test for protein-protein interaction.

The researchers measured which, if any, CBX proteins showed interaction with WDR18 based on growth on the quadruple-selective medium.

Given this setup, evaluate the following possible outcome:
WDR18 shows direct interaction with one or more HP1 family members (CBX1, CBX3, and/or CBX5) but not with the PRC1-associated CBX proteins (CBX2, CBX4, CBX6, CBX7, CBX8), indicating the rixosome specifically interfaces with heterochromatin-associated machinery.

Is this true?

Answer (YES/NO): NO